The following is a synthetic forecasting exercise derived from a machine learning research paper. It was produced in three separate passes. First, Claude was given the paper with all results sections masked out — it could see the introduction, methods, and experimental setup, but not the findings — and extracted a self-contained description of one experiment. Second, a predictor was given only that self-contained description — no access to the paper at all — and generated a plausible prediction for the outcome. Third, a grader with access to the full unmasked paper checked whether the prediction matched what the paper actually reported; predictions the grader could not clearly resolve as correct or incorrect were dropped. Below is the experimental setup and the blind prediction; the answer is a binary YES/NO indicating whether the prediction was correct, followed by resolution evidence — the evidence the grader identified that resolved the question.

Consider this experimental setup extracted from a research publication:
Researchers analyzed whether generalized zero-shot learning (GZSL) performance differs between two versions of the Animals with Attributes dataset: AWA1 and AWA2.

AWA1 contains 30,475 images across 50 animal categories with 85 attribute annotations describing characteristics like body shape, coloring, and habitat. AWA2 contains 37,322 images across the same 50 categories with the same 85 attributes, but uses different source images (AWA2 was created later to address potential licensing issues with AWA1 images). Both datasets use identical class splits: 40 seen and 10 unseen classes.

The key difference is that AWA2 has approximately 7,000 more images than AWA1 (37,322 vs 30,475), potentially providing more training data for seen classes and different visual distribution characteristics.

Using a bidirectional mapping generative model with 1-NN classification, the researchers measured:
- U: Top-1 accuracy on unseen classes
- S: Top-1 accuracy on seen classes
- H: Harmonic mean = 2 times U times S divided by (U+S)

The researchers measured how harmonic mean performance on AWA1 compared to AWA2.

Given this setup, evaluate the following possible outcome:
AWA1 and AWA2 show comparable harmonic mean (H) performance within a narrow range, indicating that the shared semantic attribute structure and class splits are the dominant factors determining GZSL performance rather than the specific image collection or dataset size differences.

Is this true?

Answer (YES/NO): YES